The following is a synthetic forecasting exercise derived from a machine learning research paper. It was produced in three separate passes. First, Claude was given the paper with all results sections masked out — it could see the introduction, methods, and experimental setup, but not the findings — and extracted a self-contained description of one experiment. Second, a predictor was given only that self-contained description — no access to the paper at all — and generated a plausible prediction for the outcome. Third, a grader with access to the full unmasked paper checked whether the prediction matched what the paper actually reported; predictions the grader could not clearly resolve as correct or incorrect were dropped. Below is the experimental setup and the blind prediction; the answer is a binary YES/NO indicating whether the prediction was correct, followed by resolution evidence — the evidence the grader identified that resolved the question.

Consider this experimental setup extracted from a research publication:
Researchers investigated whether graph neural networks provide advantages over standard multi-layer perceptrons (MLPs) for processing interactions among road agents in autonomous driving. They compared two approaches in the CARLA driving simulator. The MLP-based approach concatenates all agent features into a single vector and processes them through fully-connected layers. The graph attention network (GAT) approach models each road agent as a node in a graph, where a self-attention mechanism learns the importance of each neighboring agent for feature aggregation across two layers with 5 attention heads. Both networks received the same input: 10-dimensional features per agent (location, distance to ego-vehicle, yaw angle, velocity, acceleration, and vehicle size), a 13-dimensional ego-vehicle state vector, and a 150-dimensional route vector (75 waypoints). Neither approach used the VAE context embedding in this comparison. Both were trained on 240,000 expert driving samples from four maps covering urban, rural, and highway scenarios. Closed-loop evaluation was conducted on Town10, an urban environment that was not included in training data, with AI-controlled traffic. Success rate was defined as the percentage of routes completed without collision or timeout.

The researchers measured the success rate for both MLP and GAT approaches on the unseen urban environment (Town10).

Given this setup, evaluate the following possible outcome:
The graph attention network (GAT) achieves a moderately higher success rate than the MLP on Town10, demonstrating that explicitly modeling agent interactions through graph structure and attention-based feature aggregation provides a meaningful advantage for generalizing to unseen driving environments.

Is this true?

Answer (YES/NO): NO